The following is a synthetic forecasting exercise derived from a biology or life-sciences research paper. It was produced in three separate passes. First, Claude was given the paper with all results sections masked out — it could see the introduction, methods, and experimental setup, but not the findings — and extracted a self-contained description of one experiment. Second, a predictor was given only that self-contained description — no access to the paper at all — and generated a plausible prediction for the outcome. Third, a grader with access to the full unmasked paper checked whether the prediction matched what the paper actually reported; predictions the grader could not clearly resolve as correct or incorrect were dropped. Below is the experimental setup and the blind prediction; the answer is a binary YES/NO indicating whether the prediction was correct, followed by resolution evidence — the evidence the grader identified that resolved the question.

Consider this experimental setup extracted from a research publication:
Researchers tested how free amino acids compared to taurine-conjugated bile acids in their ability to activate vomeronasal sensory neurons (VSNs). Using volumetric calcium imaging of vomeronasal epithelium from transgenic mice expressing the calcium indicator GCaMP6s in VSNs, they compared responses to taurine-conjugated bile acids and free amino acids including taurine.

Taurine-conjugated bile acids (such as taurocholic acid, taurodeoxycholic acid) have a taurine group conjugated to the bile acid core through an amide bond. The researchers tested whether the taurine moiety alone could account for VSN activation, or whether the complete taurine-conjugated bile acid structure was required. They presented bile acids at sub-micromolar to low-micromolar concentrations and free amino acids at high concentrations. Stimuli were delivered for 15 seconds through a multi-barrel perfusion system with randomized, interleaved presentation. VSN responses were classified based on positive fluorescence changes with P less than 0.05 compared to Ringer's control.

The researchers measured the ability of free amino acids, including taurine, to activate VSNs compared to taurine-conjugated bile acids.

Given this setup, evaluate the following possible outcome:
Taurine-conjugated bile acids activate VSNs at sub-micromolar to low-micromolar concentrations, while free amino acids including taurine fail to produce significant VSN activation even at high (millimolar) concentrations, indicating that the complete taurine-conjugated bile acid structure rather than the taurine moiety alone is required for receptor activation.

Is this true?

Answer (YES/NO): YES